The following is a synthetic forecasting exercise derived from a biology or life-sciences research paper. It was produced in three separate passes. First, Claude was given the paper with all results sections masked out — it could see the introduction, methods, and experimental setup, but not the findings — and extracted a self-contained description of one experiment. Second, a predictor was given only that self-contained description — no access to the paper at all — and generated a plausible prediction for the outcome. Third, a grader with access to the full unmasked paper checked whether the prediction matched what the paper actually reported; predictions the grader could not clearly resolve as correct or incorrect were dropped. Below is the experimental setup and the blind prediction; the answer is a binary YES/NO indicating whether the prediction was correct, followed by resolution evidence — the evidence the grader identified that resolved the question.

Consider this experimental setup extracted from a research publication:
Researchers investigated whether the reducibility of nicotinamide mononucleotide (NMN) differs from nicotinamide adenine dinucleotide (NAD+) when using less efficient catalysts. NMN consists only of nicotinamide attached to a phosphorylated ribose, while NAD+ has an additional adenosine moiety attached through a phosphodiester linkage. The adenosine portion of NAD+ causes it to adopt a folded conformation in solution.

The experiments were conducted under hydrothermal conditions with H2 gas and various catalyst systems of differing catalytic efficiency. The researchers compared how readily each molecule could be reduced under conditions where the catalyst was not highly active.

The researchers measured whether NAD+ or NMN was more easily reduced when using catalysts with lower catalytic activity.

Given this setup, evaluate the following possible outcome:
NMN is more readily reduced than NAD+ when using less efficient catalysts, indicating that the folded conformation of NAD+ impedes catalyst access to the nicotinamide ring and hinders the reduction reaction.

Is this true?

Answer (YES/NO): YES